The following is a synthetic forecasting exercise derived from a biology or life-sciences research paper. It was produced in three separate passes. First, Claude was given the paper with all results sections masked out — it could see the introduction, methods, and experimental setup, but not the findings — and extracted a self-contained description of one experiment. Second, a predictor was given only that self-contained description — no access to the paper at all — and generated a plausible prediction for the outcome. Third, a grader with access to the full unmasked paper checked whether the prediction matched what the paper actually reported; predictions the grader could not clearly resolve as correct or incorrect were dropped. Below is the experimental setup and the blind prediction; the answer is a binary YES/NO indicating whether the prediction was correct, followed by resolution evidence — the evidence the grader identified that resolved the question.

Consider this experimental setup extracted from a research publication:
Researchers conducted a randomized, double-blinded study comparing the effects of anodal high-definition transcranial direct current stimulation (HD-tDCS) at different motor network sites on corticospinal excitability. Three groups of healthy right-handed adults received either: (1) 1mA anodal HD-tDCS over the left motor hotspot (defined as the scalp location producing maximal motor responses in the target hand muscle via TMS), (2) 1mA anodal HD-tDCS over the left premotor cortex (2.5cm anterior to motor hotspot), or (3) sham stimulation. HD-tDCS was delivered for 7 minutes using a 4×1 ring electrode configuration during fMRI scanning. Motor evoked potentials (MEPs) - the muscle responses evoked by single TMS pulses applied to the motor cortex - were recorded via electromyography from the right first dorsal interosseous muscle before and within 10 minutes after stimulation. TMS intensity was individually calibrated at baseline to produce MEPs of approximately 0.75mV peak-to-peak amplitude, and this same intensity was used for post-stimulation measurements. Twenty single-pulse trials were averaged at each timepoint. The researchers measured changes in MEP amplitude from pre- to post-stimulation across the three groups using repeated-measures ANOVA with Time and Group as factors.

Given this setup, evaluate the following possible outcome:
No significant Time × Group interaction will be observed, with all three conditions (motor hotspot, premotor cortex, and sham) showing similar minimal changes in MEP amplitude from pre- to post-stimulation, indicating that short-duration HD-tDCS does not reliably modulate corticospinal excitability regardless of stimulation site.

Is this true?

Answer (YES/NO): NO